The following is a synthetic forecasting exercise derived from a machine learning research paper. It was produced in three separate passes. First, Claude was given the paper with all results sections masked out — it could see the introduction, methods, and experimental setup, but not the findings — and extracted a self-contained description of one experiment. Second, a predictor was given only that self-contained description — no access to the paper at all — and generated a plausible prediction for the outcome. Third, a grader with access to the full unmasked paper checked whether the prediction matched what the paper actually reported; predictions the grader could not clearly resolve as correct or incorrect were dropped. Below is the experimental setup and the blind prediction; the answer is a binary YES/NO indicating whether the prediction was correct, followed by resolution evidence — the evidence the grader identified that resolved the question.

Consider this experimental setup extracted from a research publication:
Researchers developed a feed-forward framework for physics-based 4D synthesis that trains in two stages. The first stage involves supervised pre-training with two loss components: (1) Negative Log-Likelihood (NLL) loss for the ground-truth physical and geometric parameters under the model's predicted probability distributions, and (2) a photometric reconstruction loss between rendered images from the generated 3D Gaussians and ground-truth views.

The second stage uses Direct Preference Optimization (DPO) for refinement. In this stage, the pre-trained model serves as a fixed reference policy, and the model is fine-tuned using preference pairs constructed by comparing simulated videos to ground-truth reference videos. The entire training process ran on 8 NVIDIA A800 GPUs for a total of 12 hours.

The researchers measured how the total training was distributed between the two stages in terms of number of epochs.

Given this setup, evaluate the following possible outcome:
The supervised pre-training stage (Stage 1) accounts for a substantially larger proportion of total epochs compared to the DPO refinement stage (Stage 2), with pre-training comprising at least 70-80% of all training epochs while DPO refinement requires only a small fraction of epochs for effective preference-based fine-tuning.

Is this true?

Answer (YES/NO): NO